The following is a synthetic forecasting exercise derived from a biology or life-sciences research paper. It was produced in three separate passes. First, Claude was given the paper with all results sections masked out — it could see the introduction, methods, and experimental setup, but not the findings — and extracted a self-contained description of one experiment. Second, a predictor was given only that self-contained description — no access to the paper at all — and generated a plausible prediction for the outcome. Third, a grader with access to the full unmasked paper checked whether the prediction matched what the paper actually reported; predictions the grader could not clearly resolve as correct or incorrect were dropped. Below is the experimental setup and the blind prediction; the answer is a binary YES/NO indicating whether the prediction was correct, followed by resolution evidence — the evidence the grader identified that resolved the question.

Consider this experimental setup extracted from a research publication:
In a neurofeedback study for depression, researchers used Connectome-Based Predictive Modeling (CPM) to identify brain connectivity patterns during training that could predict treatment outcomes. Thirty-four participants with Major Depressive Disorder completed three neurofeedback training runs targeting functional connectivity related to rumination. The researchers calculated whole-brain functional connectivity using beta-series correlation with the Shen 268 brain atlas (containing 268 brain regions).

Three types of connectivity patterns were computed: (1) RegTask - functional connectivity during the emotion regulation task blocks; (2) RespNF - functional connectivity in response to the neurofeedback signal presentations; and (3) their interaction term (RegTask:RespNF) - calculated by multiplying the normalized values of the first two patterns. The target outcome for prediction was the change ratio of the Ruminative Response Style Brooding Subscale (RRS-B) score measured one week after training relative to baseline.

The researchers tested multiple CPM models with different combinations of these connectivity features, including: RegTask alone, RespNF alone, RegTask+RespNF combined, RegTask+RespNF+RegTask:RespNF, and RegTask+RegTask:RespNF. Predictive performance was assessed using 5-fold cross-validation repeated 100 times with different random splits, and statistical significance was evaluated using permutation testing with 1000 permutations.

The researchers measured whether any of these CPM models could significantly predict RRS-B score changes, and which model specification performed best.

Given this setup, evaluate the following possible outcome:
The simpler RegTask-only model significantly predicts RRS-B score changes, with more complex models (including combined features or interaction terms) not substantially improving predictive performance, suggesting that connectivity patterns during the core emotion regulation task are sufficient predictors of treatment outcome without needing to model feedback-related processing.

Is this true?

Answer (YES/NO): NO